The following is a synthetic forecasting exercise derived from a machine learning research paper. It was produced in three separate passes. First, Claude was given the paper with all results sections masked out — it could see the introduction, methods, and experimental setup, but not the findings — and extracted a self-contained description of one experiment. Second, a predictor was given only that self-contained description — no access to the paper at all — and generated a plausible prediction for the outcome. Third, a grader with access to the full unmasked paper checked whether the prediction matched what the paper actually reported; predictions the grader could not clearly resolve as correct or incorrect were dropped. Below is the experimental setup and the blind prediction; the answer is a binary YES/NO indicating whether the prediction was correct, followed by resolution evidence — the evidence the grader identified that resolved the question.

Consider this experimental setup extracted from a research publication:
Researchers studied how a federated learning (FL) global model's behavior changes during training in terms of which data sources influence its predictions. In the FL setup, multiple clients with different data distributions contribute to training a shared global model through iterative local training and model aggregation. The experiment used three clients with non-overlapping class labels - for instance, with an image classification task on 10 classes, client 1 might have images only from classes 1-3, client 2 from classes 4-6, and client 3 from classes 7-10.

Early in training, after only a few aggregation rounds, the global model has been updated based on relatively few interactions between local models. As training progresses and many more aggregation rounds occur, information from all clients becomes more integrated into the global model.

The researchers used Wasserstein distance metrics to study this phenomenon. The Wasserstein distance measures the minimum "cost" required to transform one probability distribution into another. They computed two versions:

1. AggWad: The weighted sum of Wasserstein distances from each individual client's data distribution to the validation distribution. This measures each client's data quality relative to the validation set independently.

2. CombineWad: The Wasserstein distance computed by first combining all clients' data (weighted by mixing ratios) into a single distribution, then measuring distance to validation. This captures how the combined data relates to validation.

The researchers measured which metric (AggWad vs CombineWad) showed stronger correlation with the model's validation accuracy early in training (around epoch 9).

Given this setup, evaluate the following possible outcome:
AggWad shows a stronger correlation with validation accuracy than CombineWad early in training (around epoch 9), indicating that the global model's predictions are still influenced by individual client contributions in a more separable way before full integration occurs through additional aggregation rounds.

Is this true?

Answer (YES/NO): YES